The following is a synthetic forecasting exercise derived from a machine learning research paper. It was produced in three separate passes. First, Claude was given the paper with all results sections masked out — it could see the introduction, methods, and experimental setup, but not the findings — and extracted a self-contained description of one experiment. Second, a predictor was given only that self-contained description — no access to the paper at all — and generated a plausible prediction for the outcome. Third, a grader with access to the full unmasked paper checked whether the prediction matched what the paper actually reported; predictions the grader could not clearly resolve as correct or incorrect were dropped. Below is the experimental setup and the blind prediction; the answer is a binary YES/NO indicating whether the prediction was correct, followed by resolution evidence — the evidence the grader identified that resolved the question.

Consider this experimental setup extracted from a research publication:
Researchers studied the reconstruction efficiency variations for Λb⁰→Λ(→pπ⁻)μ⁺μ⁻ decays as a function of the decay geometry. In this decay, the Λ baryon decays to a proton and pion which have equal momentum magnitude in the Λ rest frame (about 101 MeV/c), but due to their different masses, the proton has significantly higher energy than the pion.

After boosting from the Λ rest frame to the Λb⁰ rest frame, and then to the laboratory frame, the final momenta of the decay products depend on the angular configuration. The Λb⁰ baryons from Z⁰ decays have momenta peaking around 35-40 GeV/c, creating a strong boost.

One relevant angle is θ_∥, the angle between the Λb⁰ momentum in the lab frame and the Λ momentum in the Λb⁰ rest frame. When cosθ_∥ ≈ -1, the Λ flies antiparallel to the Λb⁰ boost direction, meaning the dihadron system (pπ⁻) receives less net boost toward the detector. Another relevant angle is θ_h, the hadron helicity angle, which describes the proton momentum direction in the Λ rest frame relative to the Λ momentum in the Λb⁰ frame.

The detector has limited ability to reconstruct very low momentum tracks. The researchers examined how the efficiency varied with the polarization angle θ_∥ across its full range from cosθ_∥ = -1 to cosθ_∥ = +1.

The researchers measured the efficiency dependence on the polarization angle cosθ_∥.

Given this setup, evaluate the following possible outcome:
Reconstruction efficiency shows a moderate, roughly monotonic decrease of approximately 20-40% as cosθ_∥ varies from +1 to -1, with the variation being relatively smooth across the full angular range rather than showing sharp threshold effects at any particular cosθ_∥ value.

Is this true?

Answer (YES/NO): NO